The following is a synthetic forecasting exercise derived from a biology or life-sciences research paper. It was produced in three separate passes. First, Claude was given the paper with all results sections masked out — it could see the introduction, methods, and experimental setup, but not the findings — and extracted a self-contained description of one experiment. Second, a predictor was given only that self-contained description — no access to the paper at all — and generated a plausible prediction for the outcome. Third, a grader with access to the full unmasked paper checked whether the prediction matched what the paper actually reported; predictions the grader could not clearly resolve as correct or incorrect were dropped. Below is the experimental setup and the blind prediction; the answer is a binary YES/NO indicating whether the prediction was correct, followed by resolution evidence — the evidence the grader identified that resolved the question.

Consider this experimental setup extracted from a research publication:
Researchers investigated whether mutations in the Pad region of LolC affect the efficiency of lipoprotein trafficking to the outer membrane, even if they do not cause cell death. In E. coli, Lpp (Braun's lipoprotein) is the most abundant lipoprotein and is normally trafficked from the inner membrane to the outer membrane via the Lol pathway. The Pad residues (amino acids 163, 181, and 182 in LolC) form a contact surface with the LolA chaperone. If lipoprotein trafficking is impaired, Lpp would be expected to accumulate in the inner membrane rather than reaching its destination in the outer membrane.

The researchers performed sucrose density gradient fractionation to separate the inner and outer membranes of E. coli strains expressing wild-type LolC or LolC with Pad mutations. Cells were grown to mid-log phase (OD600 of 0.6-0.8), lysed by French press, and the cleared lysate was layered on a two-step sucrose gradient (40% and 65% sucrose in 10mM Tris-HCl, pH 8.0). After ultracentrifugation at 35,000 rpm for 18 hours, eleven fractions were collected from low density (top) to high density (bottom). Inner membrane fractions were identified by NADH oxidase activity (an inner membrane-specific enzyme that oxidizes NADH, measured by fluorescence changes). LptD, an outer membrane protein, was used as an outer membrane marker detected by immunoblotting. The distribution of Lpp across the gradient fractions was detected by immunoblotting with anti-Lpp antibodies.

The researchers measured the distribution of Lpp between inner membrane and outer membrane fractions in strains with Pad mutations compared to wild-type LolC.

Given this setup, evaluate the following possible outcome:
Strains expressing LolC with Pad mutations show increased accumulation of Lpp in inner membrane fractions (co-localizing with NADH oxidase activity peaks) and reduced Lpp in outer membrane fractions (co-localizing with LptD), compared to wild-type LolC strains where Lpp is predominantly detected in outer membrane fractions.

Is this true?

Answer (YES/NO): NO